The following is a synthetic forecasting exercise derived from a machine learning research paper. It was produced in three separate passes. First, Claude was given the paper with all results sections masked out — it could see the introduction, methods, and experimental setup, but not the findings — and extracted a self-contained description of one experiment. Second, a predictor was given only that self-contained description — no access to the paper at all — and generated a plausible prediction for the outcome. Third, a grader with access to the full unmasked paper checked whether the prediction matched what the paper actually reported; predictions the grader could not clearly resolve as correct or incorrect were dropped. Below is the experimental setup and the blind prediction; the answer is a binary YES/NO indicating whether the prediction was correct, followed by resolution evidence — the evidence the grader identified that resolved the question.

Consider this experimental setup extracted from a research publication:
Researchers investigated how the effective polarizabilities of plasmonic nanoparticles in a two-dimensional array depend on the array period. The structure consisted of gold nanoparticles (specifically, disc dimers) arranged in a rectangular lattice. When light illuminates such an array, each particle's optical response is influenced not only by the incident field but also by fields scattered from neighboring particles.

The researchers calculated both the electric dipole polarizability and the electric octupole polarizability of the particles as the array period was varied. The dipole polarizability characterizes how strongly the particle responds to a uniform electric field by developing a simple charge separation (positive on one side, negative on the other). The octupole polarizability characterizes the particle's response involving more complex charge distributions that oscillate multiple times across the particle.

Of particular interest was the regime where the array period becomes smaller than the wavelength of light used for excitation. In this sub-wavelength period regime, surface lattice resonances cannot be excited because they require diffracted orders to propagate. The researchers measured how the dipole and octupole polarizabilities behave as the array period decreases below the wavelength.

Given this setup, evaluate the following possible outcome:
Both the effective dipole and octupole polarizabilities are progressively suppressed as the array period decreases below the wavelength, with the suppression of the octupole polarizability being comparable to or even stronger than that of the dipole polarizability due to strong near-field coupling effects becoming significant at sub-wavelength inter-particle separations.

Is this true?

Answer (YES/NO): NO